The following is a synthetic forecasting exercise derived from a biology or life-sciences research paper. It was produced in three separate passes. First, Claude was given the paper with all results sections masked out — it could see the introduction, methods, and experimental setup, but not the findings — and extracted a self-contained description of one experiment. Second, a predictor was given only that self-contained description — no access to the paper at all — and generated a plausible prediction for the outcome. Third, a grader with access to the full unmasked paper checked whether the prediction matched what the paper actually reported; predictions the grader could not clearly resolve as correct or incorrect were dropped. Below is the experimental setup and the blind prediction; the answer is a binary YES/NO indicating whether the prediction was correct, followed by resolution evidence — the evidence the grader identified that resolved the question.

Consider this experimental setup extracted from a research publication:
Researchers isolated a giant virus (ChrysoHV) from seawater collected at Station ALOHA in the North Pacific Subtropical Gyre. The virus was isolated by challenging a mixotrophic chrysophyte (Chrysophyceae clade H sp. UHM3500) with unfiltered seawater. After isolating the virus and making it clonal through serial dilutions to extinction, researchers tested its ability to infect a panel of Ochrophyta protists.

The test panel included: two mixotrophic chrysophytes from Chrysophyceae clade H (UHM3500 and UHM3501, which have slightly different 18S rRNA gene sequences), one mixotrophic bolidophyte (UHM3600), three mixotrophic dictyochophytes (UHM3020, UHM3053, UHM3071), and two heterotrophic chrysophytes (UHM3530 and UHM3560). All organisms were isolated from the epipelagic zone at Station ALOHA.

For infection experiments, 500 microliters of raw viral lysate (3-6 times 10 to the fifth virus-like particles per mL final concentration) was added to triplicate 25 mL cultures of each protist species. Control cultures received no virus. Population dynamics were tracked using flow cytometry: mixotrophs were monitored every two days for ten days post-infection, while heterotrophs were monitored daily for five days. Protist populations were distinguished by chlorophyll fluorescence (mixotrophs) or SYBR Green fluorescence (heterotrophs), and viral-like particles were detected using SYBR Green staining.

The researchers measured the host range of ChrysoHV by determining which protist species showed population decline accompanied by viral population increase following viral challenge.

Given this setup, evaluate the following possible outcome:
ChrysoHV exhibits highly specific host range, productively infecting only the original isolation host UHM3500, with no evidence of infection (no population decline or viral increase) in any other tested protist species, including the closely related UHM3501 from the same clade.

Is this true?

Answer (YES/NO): NO